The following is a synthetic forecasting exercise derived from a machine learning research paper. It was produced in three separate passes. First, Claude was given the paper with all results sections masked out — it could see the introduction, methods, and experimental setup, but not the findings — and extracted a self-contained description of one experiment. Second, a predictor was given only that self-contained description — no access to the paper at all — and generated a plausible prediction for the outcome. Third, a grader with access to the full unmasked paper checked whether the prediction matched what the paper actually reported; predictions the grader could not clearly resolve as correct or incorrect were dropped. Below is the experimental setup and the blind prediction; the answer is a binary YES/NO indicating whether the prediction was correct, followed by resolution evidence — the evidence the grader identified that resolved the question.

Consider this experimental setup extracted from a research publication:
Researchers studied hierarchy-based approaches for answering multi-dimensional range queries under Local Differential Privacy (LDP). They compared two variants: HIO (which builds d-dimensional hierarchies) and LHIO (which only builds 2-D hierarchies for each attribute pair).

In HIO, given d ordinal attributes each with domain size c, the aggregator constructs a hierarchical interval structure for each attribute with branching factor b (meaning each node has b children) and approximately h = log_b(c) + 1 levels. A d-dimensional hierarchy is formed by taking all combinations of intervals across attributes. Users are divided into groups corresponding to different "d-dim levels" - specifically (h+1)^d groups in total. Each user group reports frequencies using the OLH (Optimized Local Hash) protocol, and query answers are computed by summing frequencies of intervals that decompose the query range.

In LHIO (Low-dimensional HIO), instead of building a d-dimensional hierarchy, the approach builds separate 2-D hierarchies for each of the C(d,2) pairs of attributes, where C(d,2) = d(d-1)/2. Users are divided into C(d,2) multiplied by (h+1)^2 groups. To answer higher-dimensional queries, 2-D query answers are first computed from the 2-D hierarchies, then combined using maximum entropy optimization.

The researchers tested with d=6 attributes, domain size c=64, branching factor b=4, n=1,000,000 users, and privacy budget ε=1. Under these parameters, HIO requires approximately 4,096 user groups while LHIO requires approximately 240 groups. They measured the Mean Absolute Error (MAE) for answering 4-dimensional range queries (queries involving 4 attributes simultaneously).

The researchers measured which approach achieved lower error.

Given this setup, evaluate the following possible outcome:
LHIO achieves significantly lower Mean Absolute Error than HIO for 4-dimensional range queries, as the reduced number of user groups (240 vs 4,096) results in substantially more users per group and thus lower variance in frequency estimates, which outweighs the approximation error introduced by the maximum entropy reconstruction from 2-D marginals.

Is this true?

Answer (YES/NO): YES